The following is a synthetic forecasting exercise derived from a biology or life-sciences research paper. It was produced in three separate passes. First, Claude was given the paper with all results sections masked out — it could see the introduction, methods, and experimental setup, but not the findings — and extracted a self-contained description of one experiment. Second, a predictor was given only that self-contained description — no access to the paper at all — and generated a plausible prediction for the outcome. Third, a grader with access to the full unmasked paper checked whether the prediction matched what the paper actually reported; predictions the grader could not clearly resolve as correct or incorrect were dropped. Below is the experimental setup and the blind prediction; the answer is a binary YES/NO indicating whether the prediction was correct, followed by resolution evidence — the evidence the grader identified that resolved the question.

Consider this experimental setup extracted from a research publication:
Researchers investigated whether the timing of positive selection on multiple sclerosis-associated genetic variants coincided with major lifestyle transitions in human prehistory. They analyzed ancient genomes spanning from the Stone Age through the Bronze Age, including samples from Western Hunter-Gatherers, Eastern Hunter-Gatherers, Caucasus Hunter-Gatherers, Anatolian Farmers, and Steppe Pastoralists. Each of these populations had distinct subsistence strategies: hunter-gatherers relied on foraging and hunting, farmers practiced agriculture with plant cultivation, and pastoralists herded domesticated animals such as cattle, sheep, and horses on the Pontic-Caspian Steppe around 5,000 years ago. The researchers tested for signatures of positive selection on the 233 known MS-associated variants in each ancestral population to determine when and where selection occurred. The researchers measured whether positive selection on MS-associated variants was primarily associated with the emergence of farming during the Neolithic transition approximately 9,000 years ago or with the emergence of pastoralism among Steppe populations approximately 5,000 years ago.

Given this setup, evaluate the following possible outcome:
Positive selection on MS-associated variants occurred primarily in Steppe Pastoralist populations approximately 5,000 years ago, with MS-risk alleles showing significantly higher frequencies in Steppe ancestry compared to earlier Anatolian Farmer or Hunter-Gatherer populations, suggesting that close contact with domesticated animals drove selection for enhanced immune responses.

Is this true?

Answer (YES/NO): YES